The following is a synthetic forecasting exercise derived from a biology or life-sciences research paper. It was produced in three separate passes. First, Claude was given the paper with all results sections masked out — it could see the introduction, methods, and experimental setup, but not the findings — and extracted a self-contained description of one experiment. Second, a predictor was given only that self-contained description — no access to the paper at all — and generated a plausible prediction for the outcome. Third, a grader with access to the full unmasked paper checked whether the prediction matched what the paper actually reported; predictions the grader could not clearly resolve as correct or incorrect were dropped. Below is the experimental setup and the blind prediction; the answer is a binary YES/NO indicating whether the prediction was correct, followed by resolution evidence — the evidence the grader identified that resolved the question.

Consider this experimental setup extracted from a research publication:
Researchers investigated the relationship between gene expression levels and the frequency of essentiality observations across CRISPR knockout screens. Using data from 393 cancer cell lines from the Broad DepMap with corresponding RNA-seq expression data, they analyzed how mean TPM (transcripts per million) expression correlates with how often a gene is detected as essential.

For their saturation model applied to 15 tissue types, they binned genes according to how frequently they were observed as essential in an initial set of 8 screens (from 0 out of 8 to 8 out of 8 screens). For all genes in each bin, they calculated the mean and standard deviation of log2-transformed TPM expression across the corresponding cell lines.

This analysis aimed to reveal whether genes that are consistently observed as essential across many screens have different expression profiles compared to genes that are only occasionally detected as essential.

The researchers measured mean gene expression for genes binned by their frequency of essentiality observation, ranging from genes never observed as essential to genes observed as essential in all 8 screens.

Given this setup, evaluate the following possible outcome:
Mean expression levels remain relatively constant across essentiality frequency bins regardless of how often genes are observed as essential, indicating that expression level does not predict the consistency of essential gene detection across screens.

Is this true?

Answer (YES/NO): NO